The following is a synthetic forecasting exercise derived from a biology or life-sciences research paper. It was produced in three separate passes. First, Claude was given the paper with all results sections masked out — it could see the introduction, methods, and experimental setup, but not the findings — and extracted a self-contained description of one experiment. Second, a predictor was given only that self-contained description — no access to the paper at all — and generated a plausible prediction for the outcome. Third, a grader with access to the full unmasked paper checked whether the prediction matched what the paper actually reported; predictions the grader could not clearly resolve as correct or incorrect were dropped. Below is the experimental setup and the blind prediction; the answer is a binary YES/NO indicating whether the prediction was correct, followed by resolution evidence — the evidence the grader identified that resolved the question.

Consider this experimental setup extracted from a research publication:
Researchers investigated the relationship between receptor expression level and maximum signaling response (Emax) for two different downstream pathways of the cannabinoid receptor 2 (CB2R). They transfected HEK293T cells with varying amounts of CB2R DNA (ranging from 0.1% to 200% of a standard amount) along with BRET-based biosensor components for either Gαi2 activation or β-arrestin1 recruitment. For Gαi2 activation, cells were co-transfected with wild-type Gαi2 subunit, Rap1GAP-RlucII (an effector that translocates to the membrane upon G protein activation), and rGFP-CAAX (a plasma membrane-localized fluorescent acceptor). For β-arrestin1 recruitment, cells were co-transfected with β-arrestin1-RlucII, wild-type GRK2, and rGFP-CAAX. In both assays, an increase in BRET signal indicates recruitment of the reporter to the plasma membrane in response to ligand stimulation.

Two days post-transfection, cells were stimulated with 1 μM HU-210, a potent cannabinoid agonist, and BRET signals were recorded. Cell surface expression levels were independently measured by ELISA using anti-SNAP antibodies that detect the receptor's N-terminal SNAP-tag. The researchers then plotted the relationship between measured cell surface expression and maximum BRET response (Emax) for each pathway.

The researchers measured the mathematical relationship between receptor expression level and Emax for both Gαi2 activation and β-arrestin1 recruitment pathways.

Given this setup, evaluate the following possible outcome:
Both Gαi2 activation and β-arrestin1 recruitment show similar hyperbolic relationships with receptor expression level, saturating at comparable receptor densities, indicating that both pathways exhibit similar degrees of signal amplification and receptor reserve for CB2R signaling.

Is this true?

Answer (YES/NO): NO